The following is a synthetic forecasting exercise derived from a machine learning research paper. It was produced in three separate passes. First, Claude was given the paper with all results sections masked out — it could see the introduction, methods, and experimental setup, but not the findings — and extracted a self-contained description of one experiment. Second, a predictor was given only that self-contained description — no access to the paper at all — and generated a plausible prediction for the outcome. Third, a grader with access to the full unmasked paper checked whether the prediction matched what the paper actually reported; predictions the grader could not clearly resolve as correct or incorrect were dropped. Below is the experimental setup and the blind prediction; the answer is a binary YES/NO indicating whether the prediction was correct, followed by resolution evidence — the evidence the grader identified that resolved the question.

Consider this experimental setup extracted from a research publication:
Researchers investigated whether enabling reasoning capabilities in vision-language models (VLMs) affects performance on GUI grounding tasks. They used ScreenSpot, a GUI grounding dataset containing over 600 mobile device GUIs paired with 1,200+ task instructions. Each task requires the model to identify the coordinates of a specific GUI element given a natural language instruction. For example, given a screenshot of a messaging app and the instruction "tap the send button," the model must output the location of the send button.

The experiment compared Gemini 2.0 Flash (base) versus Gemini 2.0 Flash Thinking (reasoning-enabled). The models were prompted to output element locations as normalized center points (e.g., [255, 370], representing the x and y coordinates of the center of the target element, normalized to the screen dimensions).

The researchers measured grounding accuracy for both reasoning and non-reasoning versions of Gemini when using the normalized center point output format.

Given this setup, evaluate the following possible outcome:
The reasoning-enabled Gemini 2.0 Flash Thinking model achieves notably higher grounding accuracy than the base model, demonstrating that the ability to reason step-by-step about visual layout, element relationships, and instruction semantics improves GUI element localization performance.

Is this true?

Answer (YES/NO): NO